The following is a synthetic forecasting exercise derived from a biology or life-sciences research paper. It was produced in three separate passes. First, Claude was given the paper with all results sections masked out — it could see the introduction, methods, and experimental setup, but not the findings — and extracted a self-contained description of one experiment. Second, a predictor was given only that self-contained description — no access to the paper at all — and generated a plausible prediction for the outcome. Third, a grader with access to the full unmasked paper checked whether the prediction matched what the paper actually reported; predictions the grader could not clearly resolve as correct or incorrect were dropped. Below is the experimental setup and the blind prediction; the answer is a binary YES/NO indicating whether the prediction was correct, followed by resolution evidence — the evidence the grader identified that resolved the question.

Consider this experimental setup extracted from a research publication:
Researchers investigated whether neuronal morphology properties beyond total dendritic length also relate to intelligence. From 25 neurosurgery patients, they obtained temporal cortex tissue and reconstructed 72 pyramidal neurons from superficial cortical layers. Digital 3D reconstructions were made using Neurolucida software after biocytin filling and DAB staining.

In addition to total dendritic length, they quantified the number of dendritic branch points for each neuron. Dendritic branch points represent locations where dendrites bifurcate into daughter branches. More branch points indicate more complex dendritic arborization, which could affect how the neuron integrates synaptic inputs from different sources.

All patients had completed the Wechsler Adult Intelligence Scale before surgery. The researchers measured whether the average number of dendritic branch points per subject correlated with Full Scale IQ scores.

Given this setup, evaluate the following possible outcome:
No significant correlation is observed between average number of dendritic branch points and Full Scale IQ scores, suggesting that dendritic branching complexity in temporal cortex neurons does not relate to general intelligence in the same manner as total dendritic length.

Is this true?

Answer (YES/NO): NO